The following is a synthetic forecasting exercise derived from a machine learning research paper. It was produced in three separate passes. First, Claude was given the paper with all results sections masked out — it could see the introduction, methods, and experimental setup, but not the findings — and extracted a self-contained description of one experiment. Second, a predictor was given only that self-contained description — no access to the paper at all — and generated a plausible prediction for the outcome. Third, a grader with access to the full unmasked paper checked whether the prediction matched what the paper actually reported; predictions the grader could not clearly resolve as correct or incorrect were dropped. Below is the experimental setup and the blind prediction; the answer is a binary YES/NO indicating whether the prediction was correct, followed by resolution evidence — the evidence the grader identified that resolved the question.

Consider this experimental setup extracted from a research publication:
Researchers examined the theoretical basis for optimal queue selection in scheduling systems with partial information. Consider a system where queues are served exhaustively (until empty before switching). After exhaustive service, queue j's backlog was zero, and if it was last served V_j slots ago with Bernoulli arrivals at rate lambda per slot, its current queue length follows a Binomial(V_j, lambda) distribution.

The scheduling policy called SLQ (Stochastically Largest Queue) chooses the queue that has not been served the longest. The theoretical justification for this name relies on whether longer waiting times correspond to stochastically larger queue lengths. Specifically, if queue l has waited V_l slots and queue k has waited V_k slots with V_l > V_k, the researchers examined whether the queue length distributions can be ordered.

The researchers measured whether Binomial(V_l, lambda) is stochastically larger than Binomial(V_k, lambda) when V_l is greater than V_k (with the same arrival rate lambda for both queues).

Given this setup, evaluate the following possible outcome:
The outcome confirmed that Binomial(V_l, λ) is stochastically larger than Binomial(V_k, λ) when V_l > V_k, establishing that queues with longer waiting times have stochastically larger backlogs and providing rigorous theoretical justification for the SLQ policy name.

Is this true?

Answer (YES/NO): YES